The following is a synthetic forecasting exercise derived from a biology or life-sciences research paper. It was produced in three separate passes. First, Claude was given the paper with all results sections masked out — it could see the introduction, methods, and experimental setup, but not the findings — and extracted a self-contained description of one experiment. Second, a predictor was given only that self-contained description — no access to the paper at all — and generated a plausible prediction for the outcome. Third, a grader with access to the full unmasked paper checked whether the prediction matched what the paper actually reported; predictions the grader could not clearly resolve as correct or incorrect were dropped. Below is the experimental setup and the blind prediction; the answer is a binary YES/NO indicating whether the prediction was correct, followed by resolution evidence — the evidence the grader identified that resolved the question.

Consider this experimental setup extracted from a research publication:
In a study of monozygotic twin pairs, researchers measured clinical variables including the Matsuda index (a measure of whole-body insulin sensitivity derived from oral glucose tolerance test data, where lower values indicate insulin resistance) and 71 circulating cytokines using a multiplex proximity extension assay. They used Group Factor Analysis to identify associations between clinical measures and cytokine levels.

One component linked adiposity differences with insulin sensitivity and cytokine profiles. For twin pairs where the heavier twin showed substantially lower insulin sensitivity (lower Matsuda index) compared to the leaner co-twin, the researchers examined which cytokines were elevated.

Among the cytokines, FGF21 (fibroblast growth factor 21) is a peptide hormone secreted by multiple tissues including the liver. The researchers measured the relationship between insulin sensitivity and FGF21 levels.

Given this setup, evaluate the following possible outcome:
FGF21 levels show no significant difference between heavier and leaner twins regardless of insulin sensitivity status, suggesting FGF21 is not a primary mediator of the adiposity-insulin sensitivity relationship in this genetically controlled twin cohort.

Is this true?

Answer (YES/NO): NO